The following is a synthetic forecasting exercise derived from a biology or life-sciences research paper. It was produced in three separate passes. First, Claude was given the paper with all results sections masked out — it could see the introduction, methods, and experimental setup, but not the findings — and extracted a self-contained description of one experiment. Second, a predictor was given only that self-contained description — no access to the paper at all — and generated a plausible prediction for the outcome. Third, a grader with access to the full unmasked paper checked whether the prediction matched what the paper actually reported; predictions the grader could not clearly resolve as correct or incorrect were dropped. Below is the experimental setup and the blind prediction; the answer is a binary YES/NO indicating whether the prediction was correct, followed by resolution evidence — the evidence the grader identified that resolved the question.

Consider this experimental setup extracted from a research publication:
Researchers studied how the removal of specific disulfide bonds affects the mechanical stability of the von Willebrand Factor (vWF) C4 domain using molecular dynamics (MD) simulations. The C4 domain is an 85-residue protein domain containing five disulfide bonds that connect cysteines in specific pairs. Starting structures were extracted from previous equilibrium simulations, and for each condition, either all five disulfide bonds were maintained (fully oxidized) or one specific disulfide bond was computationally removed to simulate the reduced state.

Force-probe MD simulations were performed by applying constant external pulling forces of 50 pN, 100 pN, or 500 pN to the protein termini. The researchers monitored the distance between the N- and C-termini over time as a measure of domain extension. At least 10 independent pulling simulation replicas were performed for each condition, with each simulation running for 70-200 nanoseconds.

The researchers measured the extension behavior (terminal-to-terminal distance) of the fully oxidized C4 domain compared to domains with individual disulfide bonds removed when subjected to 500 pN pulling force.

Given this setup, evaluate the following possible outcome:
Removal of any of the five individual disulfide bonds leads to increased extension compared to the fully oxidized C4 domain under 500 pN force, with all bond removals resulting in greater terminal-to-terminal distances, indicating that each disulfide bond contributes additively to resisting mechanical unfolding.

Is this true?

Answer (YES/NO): NO